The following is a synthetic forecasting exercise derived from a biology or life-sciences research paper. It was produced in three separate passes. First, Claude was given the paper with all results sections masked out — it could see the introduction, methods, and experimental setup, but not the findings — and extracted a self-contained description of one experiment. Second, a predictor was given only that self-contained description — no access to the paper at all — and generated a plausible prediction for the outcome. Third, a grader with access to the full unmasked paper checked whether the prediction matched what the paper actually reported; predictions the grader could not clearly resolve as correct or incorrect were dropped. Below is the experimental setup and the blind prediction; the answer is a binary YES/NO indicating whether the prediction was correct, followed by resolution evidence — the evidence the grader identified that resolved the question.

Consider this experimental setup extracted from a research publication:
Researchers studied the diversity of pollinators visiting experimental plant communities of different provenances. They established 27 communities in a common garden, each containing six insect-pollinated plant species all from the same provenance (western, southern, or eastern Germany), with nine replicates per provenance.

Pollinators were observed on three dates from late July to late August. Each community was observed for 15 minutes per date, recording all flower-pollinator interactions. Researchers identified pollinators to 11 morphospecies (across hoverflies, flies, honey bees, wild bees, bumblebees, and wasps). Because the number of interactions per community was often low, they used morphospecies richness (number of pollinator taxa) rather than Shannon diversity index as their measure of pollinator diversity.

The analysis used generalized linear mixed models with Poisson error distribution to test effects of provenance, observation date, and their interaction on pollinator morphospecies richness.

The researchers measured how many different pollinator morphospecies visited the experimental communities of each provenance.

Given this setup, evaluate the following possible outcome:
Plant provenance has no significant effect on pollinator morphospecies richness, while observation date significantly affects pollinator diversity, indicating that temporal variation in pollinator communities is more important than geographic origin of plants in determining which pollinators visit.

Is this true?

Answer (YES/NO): NO